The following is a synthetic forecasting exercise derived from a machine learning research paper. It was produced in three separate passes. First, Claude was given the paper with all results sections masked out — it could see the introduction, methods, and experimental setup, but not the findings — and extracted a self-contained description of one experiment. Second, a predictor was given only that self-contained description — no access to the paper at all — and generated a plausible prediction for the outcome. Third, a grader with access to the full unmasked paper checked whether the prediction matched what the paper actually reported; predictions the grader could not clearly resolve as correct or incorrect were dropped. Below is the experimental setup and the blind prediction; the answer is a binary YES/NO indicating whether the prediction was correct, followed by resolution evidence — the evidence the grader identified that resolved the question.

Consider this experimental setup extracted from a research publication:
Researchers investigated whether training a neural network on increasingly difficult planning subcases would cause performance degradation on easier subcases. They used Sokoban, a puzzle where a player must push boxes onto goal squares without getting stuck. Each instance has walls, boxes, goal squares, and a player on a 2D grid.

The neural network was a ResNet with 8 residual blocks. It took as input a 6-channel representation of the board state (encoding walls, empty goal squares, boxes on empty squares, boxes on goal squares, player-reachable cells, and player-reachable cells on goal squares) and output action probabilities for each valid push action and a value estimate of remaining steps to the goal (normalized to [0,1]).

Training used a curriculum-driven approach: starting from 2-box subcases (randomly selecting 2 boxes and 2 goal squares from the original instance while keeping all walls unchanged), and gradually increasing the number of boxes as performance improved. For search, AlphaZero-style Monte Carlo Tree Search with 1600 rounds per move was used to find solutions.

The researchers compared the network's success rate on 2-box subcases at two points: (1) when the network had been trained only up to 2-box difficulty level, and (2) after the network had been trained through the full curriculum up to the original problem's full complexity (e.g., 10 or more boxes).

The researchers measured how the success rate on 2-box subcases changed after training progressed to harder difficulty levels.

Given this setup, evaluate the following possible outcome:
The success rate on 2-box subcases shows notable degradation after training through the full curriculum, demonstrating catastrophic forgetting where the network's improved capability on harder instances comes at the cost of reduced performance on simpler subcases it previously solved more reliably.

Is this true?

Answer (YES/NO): YES